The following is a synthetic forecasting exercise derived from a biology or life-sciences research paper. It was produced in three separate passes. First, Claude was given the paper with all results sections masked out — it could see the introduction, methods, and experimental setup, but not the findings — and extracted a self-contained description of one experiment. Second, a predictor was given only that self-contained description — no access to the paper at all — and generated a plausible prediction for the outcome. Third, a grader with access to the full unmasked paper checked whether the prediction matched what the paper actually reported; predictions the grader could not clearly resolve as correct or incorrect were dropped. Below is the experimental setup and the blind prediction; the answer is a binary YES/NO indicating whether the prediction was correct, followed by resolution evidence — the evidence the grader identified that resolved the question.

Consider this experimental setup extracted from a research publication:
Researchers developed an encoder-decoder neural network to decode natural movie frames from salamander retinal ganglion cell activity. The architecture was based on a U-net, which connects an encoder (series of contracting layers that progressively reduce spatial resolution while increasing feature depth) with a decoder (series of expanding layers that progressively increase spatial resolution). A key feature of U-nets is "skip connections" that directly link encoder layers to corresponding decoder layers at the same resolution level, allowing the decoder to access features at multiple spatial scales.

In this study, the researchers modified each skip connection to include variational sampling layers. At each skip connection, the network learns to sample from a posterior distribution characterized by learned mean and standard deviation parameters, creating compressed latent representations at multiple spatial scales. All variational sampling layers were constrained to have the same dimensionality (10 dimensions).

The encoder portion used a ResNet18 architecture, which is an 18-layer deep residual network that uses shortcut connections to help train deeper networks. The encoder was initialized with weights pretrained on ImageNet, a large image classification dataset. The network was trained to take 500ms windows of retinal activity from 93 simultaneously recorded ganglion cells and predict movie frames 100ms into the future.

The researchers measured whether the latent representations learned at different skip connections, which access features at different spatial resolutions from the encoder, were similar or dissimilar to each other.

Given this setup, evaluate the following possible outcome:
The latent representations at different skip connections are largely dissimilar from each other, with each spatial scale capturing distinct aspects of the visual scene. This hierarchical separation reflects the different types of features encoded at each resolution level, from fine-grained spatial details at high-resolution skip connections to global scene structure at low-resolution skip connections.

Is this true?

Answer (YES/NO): NO